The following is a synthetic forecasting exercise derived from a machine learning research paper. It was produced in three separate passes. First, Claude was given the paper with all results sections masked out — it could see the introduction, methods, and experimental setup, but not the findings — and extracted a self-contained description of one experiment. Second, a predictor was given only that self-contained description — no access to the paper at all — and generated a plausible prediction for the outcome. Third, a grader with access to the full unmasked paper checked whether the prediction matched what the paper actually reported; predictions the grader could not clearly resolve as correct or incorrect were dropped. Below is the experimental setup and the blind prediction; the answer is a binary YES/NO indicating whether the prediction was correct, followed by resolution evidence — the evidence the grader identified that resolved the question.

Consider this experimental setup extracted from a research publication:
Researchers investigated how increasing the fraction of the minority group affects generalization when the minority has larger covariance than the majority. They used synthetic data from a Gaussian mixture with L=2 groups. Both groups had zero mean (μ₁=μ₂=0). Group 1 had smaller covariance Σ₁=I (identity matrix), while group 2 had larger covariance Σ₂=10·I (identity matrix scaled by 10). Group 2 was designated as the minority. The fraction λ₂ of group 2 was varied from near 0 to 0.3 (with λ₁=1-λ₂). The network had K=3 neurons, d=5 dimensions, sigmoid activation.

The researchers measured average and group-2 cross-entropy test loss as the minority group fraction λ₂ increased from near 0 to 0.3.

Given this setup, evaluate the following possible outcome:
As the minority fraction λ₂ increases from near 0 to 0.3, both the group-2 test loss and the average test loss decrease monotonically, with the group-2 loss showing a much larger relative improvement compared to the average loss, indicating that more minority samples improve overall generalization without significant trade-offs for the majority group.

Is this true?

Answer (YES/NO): NO